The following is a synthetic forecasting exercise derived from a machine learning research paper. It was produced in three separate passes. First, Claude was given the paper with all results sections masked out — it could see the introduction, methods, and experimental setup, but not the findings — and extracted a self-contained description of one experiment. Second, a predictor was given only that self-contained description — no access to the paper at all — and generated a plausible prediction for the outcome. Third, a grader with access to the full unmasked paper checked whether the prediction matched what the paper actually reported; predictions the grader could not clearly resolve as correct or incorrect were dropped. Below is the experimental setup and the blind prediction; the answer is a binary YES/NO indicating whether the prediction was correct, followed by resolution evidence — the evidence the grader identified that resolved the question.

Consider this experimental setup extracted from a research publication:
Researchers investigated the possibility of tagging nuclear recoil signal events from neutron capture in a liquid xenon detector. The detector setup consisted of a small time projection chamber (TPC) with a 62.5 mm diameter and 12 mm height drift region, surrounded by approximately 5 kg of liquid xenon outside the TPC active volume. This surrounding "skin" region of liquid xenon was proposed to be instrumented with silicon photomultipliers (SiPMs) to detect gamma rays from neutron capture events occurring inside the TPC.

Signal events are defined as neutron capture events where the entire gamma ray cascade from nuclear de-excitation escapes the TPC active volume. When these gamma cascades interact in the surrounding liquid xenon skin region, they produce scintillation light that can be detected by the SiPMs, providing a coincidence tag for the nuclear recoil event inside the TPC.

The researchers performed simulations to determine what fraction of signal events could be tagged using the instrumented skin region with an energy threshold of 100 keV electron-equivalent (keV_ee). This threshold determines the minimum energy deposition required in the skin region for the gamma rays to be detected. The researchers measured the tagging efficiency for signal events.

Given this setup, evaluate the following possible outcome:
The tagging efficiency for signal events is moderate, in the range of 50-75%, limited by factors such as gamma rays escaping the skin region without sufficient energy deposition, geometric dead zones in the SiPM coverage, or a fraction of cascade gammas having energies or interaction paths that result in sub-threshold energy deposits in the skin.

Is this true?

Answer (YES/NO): YES